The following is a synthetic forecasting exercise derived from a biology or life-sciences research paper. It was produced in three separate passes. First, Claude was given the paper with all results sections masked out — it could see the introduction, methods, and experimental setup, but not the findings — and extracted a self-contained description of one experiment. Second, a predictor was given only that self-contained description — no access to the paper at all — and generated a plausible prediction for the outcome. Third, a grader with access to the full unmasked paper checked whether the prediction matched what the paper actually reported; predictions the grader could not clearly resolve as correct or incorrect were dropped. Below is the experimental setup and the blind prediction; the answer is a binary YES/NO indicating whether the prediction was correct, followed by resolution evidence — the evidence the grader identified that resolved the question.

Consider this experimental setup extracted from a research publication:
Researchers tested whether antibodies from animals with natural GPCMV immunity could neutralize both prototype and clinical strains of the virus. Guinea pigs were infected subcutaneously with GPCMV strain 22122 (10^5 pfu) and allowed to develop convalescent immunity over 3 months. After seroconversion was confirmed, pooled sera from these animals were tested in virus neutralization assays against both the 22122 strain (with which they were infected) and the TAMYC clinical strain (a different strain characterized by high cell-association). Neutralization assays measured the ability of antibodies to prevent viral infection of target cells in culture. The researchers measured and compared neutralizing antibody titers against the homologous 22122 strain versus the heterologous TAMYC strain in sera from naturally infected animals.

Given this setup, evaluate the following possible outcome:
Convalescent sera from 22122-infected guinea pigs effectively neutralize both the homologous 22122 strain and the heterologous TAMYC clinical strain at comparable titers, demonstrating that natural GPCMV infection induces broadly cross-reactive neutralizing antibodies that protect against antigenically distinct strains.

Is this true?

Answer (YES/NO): NO